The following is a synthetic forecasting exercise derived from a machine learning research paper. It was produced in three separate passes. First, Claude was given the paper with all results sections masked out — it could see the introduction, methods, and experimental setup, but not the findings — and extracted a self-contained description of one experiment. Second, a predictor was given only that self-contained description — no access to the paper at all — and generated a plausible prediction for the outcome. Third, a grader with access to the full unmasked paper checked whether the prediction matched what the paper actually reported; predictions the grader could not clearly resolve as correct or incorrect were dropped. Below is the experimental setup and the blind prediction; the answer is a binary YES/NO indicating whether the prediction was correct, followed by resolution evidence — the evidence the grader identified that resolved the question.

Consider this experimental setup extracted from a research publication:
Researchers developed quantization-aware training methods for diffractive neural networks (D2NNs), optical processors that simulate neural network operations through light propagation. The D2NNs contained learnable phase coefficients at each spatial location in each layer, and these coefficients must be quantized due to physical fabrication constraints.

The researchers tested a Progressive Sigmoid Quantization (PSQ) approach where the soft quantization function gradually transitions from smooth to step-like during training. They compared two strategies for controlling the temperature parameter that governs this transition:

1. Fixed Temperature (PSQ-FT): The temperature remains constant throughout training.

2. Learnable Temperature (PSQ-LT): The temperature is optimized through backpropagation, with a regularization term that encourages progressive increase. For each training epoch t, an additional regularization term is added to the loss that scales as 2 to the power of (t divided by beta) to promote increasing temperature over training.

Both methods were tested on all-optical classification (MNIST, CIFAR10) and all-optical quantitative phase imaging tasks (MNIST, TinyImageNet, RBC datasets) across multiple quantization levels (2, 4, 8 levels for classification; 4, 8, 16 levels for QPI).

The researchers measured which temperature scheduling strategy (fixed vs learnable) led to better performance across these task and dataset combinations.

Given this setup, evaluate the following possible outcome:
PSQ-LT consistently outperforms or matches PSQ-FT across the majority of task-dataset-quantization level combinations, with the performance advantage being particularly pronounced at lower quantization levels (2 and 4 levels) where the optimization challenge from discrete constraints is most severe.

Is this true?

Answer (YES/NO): YES